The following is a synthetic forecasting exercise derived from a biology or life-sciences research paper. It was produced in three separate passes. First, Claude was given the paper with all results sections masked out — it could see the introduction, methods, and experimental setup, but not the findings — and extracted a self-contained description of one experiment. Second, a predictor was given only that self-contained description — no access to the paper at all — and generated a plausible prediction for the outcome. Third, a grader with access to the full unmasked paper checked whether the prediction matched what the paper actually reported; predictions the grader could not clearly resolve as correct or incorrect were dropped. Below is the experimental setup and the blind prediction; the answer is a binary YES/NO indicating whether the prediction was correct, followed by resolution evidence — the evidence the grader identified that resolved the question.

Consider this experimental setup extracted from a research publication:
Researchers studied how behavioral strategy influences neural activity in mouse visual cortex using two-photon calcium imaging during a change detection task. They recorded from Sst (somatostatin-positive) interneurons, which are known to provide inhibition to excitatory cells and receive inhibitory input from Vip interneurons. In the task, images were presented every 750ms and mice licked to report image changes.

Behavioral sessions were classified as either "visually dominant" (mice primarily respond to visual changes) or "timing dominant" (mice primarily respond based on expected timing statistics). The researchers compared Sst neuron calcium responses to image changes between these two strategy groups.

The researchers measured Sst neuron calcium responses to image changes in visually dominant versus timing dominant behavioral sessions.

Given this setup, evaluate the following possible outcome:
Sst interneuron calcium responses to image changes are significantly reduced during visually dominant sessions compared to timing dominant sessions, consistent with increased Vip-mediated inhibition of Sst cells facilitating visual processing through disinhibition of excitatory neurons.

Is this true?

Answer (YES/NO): YES